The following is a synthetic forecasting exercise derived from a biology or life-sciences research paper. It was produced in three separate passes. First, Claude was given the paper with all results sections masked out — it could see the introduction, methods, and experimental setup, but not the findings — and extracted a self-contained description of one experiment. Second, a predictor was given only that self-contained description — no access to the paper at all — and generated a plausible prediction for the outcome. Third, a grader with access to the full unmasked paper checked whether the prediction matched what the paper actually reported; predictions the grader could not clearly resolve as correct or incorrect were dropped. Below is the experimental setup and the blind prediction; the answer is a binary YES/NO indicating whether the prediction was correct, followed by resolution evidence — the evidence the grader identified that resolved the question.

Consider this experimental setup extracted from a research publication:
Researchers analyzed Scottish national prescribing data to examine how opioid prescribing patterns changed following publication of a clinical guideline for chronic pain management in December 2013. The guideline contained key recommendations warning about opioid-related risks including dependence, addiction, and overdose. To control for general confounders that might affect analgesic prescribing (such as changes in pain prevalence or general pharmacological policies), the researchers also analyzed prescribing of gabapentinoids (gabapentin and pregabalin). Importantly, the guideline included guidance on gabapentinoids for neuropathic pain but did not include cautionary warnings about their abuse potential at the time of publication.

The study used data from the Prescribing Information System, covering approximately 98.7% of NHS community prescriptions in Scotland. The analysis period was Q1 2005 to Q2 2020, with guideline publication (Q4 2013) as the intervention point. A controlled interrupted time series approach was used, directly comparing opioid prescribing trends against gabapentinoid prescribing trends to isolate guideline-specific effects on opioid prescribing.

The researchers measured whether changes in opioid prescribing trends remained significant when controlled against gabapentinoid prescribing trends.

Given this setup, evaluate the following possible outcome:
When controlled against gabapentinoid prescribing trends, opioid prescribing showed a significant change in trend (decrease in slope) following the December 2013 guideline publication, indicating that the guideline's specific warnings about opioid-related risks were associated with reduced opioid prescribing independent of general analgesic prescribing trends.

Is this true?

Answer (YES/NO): YES